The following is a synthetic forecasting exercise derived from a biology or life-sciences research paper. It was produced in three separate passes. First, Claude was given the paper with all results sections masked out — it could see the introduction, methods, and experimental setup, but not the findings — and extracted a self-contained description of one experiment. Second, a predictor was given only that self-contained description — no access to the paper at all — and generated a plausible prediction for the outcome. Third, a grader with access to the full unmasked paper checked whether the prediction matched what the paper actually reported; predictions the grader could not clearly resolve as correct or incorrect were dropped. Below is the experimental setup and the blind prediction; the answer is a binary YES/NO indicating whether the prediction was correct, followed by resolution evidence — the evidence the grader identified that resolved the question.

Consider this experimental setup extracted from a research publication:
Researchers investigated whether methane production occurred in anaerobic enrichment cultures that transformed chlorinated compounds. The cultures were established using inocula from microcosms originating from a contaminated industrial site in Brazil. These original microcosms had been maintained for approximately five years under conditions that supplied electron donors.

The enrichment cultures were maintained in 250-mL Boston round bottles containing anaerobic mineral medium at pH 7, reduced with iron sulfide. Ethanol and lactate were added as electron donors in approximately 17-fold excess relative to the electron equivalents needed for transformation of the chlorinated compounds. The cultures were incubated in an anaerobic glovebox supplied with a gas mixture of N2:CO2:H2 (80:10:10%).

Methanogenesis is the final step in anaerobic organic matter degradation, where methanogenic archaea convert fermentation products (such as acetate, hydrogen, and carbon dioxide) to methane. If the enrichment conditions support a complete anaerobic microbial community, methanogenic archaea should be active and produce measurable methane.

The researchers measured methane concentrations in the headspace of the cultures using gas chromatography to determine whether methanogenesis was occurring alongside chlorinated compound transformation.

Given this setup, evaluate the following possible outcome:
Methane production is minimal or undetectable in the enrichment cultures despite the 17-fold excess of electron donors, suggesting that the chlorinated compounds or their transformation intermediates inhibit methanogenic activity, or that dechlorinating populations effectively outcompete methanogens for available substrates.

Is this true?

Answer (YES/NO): NO